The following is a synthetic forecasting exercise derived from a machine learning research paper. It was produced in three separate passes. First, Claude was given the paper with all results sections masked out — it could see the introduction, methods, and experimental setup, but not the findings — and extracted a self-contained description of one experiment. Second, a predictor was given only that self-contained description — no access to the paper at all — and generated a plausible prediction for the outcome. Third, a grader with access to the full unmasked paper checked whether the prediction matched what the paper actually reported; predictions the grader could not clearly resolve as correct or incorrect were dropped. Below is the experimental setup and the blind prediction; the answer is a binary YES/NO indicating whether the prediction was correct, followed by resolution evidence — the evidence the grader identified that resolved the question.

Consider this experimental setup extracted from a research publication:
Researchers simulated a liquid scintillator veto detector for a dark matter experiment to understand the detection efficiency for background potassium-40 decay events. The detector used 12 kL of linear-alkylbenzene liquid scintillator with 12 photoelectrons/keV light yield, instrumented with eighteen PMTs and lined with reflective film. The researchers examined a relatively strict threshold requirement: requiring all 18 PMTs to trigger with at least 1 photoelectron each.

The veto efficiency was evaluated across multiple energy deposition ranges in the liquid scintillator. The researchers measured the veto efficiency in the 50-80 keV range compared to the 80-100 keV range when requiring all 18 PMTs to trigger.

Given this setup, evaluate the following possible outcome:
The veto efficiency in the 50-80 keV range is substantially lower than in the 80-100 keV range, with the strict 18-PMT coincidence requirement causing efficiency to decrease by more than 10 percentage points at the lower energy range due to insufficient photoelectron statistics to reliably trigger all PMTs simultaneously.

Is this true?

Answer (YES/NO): YES